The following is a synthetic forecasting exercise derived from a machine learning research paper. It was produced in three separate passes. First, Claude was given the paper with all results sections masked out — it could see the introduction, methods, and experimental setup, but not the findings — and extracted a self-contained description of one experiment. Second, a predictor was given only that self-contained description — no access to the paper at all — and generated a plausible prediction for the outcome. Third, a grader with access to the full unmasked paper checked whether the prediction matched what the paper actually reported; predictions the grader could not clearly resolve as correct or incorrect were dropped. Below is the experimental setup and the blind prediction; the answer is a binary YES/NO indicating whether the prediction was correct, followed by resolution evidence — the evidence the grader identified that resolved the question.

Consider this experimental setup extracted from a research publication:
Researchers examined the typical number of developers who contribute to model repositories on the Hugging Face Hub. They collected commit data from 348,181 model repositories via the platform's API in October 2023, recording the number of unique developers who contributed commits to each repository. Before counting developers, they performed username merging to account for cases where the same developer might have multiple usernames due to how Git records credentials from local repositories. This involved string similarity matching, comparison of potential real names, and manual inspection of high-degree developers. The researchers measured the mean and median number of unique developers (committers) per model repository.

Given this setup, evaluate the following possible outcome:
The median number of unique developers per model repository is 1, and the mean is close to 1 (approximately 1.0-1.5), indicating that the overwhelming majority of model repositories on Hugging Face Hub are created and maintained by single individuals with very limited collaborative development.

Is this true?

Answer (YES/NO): YES